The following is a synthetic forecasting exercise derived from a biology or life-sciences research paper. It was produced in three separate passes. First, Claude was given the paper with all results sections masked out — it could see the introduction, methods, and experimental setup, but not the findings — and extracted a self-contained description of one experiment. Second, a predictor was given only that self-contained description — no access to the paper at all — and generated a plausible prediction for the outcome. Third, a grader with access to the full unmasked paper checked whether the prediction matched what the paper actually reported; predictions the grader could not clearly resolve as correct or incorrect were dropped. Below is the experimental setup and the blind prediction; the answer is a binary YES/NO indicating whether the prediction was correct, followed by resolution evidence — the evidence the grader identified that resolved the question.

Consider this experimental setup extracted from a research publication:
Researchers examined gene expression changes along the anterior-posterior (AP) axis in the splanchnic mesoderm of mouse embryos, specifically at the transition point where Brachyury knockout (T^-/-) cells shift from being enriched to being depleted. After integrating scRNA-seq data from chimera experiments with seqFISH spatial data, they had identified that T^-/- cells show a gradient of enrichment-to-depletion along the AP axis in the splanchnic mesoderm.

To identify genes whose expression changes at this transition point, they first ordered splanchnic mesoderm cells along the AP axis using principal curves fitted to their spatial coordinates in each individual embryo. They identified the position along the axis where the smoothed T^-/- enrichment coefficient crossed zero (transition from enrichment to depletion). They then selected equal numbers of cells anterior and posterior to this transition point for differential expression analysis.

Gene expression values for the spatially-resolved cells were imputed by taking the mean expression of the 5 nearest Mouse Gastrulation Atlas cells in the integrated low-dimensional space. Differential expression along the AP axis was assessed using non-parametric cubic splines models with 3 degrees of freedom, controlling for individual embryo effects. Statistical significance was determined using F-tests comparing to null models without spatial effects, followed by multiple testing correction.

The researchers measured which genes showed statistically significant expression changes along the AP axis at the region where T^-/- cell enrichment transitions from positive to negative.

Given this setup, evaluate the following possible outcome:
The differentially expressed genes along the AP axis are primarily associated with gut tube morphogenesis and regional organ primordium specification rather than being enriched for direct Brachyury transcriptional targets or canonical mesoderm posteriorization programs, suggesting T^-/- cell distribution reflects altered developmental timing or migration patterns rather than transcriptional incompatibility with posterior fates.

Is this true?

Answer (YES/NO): NO